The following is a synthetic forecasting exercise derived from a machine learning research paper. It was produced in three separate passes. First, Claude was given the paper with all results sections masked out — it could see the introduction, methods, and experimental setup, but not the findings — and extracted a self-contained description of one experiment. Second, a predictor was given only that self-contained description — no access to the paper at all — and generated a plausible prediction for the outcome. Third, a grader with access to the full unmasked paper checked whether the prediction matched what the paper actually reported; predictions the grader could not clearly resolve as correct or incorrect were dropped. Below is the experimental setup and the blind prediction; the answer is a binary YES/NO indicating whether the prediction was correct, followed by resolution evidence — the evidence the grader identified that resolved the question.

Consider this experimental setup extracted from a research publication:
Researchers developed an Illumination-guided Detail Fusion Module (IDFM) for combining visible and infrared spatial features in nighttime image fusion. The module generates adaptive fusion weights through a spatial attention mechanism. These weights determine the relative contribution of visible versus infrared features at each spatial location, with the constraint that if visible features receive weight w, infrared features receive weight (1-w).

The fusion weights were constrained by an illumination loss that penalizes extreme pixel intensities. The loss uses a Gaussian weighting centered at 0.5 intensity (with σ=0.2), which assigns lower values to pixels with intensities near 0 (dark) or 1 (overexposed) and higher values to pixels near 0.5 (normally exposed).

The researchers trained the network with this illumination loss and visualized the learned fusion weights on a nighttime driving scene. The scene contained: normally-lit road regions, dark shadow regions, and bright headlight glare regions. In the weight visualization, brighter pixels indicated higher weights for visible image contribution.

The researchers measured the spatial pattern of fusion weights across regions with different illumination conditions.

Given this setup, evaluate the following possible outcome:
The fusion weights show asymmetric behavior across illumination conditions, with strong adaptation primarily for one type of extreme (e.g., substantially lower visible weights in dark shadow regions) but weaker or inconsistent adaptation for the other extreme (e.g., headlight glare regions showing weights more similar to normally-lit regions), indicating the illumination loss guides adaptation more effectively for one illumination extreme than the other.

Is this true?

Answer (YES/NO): NO